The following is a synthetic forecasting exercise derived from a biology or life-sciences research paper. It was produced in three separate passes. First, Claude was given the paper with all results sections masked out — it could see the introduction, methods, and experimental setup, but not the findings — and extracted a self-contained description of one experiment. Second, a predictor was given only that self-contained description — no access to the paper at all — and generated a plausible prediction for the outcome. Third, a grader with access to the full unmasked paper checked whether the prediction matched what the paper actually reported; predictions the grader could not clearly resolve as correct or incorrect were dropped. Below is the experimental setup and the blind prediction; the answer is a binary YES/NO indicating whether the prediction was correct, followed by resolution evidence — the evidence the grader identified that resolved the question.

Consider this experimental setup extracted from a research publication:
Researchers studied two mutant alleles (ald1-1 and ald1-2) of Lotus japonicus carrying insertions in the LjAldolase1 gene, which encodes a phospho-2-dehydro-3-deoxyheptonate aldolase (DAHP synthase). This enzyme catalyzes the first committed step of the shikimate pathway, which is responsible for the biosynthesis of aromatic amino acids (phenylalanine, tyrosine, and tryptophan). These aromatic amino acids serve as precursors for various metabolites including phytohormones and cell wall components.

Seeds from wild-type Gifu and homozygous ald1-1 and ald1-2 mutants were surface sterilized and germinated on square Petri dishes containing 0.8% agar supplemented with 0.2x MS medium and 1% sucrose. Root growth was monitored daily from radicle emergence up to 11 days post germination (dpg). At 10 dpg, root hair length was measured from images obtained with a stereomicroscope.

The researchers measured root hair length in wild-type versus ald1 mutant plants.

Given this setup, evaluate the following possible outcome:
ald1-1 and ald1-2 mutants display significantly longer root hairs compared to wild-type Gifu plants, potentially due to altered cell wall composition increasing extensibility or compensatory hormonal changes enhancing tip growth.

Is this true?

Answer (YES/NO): NO